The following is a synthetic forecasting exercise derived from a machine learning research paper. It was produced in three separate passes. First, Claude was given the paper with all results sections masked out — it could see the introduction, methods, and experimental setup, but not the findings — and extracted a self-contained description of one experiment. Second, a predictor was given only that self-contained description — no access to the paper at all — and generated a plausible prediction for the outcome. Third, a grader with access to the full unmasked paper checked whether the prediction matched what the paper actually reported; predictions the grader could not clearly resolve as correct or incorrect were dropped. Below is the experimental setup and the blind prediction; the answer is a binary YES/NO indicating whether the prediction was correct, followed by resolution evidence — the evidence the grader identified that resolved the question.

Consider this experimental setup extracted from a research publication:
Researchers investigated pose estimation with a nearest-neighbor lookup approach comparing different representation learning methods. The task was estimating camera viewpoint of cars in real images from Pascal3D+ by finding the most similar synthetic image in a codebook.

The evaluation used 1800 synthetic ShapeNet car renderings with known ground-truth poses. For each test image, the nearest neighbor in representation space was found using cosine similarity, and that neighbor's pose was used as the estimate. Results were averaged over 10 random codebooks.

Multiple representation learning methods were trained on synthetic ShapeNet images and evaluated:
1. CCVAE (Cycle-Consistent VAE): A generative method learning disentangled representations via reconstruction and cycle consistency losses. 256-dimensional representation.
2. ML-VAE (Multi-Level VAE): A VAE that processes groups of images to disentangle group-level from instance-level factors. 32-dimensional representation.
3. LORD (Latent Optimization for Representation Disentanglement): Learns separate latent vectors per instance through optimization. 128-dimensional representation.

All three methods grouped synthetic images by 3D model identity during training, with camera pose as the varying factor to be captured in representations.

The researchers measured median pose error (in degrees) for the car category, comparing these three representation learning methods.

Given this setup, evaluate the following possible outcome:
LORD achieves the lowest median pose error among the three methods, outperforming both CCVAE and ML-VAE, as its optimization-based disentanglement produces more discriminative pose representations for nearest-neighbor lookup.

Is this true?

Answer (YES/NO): NO